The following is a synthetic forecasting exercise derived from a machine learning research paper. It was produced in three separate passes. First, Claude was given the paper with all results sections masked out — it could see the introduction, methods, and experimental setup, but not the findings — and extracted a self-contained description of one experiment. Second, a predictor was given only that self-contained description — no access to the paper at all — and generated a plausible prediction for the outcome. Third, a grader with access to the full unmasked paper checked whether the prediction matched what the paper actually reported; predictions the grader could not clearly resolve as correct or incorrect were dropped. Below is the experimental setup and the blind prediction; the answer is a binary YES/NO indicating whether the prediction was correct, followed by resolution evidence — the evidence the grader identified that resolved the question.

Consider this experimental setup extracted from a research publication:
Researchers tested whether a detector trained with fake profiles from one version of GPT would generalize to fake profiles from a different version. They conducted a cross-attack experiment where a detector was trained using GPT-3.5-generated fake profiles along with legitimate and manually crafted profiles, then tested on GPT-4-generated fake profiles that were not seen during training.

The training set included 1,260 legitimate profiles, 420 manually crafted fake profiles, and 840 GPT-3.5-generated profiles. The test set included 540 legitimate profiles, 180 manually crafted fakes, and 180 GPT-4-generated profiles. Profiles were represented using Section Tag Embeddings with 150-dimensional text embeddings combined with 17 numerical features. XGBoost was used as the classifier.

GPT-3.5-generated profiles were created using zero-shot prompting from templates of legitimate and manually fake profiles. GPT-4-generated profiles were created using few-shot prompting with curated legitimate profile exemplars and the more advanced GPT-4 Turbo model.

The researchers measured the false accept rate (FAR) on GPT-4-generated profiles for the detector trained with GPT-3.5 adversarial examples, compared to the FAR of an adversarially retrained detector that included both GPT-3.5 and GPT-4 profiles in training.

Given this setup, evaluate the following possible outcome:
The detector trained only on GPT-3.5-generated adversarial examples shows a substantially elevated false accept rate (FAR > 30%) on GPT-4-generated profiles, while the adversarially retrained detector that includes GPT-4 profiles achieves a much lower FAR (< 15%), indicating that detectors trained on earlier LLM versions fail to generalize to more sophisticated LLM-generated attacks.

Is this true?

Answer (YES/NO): NO